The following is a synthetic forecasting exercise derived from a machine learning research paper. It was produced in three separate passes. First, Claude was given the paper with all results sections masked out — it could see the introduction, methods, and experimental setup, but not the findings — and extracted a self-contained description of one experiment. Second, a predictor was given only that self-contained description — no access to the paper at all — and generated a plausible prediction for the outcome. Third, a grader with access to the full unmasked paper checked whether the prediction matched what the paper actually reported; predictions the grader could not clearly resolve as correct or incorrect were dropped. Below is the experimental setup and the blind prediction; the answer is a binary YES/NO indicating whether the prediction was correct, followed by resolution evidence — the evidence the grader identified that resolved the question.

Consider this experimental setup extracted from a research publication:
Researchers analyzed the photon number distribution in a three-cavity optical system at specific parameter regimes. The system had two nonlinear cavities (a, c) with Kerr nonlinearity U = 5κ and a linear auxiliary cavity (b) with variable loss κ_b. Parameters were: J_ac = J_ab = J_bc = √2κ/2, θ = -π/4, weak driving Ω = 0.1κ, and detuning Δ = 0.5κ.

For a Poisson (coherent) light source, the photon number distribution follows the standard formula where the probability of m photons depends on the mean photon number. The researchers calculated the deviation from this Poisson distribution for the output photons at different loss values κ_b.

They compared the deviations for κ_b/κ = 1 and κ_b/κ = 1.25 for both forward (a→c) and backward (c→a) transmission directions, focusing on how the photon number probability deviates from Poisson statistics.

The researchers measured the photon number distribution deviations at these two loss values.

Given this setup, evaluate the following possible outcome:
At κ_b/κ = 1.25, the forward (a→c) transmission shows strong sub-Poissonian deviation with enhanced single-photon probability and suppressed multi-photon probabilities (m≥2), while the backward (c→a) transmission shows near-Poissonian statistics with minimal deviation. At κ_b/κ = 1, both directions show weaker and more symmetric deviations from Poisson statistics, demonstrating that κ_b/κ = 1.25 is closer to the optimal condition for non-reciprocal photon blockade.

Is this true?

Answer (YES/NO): NO